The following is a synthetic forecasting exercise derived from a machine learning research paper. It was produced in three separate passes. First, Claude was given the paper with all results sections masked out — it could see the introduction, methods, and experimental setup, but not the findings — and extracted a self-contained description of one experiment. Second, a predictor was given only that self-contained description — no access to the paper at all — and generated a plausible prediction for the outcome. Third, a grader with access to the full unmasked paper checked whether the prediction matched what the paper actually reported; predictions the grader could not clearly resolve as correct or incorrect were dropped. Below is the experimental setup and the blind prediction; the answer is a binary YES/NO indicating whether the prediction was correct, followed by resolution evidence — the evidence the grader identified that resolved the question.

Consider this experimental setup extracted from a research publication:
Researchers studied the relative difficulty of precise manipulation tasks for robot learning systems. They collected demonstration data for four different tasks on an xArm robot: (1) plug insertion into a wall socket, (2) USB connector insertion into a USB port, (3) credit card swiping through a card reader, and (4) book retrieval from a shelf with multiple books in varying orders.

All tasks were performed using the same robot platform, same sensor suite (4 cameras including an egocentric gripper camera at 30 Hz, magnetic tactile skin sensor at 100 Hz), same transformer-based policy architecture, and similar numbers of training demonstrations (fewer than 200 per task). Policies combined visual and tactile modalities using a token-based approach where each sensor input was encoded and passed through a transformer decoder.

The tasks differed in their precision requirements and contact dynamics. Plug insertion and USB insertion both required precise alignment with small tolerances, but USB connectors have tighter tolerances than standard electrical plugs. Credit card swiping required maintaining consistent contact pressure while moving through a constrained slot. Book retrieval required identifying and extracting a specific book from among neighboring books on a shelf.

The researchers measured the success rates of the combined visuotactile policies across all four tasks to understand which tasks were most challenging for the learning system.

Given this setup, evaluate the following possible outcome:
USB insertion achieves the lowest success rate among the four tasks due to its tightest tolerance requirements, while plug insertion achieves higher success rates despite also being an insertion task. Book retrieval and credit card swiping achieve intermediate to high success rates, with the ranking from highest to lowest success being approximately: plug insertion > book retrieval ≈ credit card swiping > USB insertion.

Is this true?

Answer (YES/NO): NO